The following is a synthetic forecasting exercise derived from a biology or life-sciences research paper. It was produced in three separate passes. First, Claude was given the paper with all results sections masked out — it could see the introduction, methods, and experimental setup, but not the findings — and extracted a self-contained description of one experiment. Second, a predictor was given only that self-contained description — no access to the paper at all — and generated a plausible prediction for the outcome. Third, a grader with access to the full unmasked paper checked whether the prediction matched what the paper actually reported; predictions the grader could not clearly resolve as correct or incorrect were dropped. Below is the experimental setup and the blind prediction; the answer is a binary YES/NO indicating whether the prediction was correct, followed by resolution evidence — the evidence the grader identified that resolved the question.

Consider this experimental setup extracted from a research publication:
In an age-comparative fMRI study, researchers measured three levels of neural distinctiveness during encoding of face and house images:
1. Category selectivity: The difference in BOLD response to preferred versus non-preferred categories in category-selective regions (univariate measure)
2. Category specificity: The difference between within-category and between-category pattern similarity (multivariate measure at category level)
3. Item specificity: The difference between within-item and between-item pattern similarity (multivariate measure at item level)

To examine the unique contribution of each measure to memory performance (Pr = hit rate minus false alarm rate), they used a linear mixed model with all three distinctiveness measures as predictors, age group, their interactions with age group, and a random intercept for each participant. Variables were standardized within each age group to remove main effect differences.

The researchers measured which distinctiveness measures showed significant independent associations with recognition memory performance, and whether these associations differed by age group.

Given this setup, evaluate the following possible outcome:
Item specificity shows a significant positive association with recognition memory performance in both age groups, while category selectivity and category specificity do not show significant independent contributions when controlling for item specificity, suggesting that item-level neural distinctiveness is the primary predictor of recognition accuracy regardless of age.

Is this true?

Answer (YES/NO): YES